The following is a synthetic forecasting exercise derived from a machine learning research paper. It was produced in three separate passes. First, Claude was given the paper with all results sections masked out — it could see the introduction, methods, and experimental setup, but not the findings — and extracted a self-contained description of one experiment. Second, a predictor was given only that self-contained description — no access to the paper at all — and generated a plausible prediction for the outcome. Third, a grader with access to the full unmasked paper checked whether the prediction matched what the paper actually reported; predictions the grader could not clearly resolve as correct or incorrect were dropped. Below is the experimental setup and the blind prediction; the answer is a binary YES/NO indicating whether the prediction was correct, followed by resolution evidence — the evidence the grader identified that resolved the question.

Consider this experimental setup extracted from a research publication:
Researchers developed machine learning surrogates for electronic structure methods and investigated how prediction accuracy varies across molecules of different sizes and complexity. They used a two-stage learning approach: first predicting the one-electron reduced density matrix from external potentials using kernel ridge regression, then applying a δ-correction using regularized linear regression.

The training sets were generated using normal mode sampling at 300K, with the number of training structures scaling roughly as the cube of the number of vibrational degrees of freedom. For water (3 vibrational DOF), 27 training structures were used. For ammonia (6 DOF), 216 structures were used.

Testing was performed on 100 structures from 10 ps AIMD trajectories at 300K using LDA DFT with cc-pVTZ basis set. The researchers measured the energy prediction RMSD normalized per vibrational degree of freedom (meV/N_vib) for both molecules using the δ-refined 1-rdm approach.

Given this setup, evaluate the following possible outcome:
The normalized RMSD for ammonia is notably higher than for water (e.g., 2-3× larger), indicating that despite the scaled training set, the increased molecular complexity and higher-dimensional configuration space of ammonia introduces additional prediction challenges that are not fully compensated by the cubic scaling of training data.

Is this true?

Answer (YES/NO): NO